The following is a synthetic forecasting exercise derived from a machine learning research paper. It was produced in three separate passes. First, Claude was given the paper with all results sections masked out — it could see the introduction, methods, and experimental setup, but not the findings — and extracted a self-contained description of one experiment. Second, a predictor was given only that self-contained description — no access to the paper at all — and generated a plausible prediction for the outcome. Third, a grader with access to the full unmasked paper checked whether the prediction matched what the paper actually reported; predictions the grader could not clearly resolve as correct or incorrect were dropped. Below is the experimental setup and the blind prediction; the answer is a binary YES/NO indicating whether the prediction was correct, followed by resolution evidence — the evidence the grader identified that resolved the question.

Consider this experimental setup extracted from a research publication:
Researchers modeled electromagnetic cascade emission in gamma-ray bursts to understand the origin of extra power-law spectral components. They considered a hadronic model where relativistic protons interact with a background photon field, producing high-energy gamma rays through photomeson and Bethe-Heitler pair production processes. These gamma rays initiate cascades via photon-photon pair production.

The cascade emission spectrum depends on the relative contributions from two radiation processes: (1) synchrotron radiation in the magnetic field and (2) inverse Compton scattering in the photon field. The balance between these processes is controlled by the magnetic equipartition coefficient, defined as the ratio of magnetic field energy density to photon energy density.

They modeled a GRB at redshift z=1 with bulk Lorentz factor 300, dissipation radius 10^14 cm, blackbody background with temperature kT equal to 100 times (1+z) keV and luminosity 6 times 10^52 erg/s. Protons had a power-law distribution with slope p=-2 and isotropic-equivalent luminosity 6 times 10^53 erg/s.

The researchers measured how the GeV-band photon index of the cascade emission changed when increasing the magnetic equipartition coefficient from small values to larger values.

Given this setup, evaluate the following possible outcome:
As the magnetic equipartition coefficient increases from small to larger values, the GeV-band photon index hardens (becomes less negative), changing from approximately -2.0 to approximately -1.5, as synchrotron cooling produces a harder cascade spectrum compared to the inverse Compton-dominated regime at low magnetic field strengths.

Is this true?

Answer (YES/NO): NO